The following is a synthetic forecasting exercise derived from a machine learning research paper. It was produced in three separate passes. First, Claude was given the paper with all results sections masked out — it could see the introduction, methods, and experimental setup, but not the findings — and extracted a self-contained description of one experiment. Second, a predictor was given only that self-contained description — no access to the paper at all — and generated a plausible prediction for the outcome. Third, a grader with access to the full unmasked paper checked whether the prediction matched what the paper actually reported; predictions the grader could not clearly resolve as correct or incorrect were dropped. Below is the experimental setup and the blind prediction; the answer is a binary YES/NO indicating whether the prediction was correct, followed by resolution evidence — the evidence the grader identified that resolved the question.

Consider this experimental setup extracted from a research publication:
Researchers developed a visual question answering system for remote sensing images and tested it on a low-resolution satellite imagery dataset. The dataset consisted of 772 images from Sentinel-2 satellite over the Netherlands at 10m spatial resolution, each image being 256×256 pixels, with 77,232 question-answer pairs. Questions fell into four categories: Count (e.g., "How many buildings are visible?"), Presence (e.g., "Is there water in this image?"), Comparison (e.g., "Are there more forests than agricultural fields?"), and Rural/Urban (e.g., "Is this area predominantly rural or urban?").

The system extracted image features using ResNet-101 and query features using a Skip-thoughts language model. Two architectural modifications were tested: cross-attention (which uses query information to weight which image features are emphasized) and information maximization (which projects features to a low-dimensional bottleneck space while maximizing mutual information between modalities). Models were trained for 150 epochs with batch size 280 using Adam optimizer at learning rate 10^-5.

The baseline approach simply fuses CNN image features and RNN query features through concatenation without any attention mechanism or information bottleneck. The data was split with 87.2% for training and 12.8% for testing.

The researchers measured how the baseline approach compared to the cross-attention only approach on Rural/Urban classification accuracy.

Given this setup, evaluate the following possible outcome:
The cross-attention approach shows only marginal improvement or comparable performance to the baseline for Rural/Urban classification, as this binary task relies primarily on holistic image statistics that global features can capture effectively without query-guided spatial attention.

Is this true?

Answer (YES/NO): NO